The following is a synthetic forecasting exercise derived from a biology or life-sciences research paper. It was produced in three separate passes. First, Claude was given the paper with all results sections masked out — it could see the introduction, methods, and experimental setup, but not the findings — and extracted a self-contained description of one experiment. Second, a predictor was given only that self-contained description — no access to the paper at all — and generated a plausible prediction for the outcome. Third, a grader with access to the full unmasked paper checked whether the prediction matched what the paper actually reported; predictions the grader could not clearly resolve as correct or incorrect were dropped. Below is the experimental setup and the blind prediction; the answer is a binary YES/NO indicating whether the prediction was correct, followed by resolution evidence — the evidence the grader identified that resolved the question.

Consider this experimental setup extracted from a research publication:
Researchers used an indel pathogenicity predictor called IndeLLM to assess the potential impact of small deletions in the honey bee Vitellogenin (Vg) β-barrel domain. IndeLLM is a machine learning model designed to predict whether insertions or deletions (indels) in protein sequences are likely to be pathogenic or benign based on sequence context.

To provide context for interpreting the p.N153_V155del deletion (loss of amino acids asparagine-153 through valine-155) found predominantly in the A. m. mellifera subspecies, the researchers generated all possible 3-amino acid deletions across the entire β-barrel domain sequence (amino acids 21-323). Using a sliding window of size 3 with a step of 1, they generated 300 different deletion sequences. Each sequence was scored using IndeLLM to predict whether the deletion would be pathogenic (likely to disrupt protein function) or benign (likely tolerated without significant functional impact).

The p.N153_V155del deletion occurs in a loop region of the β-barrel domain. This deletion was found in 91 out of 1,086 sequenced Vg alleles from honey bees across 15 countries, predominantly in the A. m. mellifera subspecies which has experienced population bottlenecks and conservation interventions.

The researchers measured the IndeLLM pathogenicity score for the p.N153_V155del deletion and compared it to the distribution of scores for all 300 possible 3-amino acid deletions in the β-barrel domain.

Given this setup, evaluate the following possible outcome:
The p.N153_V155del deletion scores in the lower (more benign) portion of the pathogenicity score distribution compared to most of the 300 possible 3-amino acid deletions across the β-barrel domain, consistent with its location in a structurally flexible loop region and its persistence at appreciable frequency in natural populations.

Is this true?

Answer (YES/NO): NO